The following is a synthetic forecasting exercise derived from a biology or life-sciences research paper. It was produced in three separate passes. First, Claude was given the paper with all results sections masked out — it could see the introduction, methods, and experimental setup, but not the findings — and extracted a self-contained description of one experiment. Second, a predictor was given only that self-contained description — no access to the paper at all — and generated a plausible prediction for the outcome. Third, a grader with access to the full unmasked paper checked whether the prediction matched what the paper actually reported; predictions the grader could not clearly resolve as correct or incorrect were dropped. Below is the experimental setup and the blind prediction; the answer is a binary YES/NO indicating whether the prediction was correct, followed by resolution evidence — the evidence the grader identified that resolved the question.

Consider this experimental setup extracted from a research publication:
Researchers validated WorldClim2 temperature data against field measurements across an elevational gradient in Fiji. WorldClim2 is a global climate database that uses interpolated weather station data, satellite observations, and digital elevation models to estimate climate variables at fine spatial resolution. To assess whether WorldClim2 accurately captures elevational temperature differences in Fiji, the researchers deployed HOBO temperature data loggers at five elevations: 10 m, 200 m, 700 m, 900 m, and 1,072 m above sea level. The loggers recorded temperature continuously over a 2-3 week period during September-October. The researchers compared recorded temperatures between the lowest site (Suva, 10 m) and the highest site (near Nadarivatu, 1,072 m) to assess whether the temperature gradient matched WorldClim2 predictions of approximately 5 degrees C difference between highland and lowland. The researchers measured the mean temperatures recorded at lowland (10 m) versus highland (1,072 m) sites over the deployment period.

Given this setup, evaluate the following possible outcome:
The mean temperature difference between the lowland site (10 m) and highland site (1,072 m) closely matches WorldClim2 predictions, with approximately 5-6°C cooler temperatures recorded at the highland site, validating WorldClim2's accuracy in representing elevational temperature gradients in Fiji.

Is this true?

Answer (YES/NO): YES